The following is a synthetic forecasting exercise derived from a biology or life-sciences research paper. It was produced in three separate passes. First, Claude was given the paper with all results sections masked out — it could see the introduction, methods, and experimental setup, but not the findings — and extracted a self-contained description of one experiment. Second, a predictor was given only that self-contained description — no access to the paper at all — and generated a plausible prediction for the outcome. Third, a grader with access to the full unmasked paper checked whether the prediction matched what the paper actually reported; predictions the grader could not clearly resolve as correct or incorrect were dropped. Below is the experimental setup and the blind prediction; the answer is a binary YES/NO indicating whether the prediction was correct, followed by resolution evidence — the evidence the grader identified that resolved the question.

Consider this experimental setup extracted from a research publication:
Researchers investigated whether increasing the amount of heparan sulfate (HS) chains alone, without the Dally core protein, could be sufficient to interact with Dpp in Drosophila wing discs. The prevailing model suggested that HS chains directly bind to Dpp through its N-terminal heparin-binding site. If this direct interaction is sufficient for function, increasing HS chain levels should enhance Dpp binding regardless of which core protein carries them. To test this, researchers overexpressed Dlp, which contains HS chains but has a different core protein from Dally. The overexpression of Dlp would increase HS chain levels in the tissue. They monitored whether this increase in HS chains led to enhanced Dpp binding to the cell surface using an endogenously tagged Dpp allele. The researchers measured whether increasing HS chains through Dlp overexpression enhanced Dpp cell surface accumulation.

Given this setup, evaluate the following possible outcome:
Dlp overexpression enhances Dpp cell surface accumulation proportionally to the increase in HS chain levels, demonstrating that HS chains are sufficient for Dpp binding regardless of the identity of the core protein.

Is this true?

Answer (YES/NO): NO